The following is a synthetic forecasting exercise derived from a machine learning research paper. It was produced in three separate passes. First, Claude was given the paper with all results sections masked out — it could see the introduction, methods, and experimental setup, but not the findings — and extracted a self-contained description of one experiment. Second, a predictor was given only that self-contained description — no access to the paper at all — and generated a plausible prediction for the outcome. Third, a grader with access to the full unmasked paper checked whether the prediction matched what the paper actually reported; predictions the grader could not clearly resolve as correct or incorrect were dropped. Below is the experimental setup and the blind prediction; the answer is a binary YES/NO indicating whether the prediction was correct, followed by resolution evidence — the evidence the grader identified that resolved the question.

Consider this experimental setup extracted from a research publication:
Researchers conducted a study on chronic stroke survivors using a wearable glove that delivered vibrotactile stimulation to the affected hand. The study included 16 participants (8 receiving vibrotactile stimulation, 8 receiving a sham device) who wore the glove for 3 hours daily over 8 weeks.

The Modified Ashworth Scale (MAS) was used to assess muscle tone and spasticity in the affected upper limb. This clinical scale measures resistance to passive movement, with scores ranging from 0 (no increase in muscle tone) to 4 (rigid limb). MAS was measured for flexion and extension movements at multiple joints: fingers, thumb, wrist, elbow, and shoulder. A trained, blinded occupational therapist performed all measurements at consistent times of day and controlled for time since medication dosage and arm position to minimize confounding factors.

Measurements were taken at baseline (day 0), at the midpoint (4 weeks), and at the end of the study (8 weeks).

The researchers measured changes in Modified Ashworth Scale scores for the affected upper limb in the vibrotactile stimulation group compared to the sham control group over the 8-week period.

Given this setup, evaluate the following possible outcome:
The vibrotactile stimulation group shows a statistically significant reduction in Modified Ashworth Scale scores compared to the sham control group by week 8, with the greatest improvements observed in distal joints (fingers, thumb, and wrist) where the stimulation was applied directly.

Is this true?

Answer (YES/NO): NO